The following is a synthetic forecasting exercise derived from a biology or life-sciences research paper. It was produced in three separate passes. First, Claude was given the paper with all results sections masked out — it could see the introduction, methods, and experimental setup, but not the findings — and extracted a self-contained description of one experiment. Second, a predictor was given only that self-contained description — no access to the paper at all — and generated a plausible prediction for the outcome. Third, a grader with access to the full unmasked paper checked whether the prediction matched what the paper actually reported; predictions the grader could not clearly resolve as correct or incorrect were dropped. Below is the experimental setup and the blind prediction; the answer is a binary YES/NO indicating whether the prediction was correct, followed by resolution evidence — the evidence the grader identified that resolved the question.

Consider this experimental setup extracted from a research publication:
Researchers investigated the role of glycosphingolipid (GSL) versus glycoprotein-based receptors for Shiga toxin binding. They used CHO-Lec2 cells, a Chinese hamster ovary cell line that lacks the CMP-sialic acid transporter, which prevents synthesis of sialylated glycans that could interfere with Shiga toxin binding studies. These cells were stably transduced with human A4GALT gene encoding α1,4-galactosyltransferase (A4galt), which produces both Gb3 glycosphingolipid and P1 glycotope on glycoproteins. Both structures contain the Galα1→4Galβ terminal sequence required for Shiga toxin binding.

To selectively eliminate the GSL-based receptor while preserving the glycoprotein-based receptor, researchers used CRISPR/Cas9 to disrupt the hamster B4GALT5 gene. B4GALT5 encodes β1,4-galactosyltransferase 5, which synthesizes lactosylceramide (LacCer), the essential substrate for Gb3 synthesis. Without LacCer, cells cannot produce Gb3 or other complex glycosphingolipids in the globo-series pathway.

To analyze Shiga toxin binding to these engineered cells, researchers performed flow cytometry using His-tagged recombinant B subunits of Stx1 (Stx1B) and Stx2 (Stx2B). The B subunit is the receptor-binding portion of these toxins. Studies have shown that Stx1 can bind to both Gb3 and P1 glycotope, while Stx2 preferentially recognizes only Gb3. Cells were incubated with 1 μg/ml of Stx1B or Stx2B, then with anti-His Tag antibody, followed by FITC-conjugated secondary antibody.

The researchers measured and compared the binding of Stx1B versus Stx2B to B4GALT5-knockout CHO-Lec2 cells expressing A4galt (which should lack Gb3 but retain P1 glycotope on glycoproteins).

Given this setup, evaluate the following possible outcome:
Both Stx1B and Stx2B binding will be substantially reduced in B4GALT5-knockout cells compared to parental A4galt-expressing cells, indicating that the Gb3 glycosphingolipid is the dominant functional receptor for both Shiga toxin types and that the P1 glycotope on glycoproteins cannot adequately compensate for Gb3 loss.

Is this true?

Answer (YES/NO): YES